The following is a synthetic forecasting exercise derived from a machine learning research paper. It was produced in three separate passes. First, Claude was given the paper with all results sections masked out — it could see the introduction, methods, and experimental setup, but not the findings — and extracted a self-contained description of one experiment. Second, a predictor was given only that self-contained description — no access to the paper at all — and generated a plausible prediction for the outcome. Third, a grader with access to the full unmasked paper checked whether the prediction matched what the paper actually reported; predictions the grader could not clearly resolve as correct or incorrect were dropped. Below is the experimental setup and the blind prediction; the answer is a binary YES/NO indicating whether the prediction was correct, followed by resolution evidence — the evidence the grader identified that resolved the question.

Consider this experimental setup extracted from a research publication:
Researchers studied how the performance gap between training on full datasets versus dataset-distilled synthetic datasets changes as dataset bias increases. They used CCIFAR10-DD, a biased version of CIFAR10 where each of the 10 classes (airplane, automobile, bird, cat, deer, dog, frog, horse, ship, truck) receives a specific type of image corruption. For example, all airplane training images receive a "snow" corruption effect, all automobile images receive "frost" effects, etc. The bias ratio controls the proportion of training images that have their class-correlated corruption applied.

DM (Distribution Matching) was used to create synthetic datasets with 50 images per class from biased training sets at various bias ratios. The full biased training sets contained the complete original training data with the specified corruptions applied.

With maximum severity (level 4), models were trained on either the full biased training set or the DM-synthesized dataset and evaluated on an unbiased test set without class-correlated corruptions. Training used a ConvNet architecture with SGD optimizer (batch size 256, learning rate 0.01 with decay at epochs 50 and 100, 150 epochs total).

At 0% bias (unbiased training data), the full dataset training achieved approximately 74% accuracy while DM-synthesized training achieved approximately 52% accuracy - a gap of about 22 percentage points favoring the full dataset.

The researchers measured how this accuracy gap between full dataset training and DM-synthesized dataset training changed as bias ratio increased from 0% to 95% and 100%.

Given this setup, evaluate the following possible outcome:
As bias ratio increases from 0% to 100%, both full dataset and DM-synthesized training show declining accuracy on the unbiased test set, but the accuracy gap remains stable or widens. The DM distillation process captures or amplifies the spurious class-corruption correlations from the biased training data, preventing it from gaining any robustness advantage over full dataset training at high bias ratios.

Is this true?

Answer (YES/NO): NO